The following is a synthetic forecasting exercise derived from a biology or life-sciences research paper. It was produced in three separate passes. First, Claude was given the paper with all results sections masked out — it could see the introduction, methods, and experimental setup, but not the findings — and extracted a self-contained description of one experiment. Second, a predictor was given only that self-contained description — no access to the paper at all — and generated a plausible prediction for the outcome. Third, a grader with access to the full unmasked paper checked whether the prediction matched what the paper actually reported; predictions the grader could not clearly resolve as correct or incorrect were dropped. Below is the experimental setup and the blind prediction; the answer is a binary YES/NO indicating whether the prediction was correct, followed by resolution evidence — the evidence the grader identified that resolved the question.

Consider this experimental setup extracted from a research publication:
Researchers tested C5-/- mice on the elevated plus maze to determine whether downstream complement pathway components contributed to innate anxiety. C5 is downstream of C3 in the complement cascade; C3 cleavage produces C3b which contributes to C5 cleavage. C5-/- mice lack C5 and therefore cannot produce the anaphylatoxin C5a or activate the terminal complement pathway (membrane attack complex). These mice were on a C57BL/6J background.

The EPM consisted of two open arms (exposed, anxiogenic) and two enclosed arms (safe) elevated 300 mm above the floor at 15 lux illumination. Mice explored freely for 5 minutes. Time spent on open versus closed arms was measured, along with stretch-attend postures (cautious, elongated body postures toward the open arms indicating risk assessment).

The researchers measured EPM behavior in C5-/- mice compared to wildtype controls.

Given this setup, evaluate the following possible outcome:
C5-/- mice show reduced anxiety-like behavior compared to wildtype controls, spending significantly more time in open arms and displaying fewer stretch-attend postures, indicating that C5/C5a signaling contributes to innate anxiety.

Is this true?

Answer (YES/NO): NO